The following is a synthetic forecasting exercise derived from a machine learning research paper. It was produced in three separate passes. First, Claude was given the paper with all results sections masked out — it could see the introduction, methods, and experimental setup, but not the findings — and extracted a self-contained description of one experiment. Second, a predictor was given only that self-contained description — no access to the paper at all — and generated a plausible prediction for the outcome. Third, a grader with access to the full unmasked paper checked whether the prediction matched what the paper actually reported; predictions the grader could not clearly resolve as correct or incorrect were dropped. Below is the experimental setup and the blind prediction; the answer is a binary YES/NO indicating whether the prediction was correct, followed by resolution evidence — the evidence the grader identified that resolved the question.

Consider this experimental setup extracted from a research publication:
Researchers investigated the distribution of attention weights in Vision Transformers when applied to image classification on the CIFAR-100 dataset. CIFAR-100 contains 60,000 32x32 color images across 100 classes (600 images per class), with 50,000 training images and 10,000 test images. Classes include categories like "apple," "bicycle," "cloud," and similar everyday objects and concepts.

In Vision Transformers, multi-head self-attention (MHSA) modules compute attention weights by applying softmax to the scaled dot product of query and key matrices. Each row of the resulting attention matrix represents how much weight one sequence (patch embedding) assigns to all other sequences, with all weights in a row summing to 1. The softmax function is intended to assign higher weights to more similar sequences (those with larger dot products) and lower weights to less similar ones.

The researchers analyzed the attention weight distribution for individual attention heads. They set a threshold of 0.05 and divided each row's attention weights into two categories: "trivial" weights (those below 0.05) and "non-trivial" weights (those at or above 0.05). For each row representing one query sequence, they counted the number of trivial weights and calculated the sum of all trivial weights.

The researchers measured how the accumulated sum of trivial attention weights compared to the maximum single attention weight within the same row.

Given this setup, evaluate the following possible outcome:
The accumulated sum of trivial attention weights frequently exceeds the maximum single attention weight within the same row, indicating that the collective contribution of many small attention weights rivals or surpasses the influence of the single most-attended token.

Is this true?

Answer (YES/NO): YES